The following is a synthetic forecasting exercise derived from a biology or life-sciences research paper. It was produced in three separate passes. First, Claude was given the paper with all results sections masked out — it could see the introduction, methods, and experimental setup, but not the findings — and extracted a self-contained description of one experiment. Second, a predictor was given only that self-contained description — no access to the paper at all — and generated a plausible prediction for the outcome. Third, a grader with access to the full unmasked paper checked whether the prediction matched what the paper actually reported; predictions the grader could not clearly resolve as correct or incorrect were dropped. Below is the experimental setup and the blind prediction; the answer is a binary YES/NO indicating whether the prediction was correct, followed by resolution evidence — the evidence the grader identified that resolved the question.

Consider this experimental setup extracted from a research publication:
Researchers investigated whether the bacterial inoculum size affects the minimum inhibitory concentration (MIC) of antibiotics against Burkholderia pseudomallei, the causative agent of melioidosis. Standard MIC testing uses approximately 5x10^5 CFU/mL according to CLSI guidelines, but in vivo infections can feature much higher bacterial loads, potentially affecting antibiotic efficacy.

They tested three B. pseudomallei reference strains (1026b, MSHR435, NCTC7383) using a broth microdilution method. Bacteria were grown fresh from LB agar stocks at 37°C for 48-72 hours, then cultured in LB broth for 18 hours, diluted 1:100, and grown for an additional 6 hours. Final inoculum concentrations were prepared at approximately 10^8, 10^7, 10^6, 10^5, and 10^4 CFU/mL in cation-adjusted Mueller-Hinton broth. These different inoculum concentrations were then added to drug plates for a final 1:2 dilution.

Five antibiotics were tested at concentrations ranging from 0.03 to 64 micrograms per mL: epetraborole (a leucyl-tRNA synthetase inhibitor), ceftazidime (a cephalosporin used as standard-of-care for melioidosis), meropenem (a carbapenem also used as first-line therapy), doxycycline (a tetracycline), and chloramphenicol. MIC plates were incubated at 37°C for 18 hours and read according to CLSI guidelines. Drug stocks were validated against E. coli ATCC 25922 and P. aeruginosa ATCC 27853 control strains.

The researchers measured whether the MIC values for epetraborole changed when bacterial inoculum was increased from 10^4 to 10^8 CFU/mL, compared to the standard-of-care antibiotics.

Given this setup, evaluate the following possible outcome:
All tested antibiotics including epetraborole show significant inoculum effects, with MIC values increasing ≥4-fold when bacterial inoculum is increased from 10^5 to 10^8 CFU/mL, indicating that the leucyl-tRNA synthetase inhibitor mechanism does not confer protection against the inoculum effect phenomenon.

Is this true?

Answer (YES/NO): NO